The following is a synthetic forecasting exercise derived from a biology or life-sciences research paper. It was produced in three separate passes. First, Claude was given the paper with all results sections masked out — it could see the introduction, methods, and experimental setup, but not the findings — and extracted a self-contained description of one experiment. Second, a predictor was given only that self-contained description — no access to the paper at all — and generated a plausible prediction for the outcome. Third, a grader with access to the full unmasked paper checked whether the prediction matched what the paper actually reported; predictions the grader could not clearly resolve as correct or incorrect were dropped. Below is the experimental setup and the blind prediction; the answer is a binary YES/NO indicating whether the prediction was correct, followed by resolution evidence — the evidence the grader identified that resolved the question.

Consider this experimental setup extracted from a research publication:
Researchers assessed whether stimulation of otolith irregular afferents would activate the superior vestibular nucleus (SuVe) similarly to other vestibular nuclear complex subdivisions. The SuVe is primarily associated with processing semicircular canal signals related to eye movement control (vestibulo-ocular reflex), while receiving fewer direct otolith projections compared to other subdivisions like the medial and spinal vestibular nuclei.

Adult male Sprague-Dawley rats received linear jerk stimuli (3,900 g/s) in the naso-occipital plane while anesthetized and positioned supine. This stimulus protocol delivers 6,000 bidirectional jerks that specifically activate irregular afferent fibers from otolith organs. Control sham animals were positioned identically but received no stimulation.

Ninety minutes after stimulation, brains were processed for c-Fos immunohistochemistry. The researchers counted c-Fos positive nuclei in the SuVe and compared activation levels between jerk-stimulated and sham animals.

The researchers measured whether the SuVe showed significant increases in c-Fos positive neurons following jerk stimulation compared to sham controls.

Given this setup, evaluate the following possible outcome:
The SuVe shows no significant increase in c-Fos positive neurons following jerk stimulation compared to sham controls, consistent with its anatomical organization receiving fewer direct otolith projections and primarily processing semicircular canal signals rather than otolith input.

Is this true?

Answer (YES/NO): YES